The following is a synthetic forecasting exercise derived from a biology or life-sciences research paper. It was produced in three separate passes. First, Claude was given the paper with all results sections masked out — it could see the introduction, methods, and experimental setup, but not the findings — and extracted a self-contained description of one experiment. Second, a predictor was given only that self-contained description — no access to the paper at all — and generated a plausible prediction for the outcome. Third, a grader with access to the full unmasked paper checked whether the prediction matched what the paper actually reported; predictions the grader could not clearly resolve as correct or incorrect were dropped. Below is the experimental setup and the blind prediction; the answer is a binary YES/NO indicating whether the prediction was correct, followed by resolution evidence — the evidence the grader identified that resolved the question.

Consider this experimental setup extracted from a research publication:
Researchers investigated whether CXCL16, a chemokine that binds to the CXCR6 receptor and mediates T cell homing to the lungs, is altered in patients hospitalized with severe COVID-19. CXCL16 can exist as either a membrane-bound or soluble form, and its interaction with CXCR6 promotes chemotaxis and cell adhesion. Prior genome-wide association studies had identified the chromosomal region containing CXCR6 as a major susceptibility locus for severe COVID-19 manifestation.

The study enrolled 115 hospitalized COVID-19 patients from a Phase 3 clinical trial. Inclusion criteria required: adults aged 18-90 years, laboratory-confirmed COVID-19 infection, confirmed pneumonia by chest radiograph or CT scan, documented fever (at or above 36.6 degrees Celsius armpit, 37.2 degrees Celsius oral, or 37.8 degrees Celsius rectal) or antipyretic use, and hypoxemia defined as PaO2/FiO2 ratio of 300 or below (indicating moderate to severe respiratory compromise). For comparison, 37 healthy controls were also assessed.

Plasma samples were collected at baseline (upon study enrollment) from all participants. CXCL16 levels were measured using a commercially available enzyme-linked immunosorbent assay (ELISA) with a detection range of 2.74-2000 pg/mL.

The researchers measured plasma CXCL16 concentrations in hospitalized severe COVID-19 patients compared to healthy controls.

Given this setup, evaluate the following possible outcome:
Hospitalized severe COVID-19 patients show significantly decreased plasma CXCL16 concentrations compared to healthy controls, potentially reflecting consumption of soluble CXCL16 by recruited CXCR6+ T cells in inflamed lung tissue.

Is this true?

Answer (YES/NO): NO